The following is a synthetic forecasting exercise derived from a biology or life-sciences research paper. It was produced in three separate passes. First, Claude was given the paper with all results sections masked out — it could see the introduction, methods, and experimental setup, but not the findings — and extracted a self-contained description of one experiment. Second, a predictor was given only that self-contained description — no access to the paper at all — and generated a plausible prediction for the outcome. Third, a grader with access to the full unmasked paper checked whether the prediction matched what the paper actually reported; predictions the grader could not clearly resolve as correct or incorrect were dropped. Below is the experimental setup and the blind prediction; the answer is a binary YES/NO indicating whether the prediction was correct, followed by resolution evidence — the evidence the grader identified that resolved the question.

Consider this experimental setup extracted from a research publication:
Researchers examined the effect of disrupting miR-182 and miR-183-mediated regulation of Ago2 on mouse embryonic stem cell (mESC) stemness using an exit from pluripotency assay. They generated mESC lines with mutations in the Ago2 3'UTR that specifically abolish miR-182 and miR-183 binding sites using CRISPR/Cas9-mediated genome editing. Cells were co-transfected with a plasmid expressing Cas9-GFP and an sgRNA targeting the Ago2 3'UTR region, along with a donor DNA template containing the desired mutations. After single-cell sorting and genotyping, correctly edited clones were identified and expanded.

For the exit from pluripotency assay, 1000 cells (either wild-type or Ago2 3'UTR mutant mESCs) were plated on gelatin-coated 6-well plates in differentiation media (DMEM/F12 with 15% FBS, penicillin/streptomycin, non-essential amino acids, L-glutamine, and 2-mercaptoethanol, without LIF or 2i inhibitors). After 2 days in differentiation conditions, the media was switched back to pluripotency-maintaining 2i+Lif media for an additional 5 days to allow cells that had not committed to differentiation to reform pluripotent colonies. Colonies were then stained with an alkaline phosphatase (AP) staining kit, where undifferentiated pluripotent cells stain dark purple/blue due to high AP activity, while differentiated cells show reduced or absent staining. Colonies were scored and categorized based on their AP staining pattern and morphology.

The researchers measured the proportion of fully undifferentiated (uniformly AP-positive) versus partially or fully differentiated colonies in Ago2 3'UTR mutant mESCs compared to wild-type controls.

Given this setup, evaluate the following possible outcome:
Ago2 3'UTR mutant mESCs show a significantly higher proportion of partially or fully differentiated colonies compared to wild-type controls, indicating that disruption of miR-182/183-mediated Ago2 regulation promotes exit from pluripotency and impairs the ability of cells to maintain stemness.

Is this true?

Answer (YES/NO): YES